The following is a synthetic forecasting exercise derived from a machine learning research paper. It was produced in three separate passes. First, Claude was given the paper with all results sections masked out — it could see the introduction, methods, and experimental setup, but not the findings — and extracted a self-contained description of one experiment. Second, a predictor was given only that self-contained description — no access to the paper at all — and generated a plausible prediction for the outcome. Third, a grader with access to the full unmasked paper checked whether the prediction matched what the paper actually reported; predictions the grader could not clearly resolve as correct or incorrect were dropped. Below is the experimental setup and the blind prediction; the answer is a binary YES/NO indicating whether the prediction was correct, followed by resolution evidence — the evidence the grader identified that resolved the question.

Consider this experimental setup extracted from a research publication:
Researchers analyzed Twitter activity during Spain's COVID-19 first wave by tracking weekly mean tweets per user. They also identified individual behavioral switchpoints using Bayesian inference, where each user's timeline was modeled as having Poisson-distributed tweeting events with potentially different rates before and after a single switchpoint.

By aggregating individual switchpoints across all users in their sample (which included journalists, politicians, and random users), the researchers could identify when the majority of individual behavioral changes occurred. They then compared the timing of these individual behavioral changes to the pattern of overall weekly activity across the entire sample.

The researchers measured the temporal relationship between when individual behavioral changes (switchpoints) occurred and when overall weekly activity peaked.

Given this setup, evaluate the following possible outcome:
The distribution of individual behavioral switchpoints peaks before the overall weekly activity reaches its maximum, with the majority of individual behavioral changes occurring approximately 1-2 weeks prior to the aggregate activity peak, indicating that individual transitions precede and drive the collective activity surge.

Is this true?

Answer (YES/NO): YES